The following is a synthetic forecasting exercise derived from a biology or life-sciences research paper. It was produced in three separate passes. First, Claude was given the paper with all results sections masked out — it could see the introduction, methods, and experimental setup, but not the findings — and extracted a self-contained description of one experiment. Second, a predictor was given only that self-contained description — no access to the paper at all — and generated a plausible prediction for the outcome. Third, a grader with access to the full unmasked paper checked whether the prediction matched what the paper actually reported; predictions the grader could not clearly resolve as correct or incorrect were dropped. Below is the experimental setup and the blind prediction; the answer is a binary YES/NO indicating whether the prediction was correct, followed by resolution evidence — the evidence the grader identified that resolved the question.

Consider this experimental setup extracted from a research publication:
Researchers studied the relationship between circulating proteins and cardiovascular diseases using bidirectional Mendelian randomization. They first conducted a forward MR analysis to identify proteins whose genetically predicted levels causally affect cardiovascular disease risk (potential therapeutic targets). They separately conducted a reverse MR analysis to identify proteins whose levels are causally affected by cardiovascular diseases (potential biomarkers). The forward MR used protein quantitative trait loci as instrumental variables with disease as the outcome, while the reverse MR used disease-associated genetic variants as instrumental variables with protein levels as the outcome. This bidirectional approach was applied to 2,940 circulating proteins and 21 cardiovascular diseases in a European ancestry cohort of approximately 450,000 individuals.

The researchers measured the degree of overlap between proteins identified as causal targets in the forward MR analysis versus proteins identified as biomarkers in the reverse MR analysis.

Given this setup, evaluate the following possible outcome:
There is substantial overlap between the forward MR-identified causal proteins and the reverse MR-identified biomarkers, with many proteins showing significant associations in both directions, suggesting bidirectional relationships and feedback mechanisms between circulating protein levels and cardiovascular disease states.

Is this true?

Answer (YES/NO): NO